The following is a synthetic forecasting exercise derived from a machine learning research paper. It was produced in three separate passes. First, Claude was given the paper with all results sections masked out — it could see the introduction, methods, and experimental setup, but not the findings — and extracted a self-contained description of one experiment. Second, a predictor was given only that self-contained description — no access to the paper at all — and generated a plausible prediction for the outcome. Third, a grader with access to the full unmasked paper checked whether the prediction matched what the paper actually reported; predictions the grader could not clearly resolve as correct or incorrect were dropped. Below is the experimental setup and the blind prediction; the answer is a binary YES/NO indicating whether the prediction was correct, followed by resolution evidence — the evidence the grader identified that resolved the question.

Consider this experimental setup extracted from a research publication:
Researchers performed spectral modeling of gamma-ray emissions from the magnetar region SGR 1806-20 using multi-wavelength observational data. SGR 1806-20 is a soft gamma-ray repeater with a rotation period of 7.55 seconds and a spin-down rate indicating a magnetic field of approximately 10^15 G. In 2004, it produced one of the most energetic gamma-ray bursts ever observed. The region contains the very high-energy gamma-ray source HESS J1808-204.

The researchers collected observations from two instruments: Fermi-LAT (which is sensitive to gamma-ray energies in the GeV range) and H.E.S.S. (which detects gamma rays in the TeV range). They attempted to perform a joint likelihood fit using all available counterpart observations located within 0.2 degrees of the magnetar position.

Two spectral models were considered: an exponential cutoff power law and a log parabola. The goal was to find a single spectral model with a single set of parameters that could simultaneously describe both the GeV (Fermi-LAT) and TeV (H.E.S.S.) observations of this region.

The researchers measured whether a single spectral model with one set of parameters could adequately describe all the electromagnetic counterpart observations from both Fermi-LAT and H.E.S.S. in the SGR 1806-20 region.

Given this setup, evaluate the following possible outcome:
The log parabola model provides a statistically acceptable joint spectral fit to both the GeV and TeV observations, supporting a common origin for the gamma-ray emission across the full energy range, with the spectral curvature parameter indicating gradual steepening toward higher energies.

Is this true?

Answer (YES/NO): NO